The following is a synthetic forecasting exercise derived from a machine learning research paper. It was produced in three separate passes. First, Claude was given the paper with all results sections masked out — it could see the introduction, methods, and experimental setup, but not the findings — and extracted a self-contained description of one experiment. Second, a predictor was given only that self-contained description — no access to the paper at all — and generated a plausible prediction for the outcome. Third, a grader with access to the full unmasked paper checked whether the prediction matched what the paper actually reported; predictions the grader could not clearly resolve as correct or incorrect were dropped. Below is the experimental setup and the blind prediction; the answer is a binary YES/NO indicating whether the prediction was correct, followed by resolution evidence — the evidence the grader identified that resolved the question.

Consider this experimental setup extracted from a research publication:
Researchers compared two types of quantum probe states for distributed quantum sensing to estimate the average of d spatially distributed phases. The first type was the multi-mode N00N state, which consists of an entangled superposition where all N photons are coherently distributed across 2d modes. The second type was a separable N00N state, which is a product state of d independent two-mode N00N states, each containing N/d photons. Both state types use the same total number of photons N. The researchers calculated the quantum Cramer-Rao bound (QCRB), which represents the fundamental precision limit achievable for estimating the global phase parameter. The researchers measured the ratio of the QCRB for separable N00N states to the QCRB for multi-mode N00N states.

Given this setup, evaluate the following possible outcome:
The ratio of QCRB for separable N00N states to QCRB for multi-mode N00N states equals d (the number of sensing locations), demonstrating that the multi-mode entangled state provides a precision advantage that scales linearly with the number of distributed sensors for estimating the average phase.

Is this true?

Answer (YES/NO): YES